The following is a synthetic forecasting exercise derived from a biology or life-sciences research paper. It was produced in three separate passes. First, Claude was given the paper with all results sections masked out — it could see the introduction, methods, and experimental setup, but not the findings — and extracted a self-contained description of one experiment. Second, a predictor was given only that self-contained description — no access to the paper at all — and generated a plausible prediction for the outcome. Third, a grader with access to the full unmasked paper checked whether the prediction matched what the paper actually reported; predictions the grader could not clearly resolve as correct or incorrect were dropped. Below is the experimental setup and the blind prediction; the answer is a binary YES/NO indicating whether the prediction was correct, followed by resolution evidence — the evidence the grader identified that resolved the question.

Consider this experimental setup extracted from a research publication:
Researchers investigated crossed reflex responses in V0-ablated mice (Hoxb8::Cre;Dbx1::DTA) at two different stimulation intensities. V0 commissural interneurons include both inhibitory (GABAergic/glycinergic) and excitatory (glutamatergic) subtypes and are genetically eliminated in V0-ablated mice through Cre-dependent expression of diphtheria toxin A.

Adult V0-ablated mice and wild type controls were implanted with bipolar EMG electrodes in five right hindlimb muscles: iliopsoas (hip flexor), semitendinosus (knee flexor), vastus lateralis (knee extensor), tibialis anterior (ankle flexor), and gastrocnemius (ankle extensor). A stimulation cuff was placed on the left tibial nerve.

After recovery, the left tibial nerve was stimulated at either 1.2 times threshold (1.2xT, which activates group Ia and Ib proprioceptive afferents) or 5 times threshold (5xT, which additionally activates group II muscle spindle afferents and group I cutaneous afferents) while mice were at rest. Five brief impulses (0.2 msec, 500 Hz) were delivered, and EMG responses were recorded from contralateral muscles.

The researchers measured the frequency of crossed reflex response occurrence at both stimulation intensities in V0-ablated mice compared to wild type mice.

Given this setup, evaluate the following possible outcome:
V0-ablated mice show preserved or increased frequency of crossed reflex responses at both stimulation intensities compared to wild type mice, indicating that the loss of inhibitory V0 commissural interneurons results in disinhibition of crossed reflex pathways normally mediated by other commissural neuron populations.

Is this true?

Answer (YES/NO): YES